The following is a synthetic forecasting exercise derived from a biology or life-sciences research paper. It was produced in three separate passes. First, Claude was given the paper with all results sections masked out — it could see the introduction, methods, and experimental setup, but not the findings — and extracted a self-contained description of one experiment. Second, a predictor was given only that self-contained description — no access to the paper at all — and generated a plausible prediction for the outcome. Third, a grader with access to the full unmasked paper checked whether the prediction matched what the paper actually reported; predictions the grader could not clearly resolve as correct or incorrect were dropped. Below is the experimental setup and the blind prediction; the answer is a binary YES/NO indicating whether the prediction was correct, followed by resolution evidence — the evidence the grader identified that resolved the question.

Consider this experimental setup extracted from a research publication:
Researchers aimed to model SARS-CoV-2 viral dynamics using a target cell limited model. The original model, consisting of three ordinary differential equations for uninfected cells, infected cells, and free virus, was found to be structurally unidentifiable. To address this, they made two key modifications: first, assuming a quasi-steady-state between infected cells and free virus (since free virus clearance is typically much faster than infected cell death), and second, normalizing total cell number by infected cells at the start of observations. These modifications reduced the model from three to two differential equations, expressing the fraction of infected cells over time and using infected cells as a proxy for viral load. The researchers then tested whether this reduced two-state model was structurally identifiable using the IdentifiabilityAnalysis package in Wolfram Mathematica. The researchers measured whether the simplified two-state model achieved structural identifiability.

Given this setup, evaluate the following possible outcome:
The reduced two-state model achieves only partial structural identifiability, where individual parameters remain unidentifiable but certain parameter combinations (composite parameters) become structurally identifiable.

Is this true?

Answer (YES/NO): NO